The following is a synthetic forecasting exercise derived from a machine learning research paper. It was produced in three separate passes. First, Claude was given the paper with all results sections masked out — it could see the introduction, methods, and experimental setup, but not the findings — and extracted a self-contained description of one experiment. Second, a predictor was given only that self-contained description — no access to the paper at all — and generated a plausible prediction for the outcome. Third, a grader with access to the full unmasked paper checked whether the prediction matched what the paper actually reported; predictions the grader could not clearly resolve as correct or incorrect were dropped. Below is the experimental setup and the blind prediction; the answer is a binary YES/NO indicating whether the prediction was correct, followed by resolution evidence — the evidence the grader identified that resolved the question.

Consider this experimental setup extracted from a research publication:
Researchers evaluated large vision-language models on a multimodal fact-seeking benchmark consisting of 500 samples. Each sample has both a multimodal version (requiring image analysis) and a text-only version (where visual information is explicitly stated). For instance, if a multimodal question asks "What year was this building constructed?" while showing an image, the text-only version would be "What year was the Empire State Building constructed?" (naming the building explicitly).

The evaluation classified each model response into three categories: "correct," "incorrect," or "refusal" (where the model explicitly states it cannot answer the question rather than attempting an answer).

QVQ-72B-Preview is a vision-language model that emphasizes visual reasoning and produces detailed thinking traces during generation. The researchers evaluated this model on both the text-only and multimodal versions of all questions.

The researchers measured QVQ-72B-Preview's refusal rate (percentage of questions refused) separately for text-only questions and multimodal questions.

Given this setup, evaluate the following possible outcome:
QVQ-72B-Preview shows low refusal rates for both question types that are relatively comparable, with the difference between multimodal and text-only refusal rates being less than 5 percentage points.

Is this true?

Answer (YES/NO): NO